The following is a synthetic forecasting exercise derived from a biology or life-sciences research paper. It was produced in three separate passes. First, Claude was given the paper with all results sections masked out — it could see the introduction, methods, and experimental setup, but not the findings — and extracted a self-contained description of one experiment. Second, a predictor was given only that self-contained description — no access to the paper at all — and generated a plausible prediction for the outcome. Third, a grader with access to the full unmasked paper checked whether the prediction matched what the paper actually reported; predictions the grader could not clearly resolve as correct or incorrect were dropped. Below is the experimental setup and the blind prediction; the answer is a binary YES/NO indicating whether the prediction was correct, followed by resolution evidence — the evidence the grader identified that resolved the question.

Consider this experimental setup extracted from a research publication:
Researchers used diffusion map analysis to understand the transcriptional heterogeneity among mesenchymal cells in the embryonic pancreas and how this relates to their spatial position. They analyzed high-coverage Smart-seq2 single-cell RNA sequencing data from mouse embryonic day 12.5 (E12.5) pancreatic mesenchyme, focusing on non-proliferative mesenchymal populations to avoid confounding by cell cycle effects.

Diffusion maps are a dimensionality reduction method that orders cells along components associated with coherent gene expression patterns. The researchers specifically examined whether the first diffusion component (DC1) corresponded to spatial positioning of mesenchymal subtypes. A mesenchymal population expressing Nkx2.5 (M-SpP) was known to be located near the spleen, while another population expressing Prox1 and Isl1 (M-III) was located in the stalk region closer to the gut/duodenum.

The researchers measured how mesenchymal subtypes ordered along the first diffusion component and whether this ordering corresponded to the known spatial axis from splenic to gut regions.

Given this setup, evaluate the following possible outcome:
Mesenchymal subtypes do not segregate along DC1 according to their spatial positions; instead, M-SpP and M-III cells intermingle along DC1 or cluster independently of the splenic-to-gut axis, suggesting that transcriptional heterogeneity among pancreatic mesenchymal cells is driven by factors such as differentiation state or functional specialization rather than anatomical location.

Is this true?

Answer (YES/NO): NO